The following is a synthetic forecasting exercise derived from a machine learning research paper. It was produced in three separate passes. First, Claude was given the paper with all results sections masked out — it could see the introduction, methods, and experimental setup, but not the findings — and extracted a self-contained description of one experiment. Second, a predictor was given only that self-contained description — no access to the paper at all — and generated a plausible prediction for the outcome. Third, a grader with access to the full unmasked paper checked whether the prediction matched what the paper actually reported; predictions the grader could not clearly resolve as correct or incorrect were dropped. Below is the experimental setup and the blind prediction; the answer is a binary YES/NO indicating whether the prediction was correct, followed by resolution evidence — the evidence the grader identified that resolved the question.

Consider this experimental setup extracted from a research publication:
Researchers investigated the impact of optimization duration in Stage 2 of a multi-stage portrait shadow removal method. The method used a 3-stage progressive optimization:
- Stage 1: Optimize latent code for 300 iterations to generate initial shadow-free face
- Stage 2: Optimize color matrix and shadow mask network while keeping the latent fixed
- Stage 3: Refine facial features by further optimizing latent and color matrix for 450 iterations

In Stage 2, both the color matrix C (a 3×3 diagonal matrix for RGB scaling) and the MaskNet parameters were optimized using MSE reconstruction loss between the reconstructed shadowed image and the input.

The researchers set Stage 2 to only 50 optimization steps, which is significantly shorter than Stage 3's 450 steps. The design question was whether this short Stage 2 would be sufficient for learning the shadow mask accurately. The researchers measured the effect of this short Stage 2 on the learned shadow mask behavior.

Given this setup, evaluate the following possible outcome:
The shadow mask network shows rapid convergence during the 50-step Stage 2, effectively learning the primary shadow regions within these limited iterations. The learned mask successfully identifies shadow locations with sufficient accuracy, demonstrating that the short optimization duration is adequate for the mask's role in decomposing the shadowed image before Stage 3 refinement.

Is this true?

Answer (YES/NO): YES